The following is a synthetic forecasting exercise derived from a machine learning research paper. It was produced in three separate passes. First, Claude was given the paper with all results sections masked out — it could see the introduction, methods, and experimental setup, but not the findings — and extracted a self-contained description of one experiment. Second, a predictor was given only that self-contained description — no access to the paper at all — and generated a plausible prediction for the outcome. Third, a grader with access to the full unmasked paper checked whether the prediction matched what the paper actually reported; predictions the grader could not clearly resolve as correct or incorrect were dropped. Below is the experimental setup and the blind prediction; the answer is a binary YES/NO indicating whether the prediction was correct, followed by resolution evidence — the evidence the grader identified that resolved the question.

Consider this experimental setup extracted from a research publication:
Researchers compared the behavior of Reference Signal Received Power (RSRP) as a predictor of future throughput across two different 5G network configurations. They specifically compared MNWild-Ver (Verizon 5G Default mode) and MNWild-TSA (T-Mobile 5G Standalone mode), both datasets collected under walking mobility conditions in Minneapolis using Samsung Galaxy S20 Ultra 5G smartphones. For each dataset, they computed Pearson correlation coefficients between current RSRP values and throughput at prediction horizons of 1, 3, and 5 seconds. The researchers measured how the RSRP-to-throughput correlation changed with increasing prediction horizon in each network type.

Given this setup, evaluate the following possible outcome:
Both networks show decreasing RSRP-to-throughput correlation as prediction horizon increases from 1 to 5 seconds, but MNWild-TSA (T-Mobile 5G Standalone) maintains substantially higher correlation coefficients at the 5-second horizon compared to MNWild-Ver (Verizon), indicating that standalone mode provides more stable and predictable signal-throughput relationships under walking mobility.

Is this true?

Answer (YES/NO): YES